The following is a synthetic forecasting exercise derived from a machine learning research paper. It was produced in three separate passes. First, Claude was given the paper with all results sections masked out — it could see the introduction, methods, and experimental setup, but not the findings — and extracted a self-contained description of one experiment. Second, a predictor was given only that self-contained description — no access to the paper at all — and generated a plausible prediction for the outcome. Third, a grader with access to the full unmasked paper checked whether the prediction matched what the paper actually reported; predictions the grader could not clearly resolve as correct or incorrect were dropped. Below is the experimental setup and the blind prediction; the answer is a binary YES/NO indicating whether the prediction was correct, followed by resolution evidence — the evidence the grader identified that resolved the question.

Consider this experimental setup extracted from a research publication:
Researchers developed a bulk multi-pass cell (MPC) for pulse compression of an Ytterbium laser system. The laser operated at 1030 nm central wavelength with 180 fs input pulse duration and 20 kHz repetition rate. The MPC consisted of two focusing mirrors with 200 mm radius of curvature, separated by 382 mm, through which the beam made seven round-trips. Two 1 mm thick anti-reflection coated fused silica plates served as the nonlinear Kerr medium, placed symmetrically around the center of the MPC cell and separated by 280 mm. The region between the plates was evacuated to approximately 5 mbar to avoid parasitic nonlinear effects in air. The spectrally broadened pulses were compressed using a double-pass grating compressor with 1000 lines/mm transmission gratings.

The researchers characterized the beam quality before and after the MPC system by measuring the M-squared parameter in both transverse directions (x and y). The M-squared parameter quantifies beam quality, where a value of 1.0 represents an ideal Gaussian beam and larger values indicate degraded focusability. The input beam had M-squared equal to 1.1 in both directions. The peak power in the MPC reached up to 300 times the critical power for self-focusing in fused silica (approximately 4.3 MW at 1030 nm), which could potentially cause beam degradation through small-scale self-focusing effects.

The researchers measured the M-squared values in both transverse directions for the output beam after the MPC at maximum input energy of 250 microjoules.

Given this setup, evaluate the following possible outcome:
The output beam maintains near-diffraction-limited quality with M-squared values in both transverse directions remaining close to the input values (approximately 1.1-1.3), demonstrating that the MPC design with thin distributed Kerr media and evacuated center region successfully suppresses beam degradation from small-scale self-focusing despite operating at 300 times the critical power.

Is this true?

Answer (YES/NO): YES